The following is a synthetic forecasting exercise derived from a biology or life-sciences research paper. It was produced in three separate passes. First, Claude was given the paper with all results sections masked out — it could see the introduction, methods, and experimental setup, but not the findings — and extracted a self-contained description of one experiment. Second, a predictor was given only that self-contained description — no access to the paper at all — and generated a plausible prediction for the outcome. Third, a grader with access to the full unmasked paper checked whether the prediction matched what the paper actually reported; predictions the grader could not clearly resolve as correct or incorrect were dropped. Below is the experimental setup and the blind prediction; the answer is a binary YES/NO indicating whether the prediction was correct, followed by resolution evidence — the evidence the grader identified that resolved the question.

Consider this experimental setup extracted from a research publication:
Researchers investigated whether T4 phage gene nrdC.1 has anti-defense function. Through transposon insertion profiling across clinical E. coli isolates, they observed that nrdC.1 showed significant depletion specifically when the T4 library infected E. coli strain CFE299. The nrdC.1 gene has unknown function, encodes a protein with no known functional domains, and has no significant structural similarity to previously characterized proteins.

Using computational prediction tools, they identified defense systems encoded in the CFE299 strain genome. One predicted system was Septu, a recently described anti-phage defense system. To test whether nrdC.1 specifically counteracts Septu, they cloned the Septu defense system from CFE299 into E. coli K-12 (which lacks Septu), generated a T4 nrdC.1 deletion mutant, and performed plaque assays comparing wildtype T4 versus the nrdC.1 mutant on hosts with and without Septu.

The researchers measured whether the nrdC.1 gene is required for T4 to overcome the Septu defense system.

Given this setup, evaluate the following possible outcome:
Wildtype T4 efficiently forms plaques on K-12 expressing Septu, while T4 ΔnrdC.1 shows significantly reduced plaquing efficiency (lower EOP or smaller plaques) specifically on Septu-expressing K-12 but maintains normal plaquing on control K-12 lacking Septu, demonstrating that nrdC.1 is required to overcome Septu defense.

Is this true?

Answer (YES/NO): YES